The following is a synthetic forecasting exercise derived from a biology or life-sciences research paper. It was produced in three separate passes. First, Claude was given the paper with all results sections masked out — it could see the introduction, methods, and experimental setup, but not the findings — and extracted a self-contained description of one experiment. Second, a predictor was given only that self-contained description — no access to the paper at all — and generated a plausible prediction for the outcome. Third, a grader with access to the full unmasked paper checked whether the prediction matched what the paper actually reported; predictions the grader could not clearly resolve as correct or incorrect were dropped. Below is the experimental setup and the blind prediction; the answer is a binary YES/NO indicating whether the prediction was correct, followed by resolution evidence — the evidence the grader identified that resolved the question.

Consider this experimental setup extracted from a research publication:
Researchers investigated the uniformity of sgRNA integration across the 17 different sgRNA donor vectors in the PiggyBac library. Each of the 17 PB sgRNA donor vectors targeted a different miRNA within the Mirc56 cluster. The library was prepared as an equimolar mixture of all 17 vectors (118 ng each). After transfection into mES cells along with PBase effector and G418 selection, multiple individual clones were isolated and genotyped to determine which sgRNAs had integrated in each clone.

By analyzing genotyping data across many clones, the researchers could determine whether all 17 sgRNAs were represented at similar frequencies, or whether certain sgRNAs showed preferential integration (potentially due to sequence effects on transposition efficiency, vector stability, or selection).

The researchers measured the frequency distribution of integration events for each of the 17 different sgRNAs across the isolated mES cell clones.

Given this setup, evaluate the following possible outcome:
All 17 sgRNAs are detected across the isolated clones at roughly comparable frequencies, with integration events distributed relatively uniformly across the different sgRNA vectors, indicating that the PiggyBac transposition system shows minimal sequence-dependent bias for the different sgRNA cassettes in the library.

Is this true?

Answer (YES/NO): NO